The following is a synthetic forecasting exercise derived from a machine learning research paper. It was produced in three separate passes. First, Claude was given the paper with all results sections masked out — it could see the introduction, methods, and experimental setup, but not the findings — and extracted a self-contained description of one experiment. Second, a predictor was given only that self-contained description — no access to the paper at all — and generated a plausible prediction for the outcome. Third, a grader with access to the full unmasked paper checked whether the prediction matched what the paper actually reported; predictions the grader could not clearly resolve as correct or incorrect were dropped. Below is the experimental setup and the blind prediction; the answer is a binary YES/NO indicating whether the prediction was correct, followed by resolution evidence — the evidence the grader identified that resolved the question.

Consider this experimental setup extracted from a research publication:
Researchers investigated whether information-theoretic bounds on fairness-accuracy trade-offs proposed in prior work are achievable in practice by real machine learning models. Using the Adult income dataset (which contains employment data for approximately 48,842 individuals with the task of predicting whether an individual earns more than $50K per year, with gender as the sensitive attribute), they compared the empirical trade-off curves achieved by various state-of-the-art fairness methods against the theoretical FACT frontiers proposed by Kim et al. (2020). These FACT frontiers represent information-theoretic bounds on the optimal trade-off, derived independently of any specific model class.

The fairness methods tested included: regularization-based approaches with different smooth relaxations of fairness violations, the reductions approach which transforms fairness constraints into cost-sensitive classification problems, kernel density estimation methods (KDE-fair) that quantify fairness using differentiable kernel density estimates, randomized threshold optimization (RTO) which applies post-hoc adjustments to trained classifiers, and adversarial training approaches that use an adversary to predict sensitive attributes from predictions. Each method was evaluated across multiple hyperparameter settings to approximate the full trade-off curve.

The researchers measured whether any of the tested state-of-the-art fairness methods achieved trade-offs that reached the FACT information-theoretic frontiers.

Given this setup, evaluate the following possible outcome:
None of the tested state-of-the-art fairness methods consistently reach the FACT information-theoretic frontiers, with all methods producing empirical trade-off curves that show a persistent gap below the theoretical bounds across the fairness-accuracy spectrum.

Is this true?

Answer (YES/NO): NO